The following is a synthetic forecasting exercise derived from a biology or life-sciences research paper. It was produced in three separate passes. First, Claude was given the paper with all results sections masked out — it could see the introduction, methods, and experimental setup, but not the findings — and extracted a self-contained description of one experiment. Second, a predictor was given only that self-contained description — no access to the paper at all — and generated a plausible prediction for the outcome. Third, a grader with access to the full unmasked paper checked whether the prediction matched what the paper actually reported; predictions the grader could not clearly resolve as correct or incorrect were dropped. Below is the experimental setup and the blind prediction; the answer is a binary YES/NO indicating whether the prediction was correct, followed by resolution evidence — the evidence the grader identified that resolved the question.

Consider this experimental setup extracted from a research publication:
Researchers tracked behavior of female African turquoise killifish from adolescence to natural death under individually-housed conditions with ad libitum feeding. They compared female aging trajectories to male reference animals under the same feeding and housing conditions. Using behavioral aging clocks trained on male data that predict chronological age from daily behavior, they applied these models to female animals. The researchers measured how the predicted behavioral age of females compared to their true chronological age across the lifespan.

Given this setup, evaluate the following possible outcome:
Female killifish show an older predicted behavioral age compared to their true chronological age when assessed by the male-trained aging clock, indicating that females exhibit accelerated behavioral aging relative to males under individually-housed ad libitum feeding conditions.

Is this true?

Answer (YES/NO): NO